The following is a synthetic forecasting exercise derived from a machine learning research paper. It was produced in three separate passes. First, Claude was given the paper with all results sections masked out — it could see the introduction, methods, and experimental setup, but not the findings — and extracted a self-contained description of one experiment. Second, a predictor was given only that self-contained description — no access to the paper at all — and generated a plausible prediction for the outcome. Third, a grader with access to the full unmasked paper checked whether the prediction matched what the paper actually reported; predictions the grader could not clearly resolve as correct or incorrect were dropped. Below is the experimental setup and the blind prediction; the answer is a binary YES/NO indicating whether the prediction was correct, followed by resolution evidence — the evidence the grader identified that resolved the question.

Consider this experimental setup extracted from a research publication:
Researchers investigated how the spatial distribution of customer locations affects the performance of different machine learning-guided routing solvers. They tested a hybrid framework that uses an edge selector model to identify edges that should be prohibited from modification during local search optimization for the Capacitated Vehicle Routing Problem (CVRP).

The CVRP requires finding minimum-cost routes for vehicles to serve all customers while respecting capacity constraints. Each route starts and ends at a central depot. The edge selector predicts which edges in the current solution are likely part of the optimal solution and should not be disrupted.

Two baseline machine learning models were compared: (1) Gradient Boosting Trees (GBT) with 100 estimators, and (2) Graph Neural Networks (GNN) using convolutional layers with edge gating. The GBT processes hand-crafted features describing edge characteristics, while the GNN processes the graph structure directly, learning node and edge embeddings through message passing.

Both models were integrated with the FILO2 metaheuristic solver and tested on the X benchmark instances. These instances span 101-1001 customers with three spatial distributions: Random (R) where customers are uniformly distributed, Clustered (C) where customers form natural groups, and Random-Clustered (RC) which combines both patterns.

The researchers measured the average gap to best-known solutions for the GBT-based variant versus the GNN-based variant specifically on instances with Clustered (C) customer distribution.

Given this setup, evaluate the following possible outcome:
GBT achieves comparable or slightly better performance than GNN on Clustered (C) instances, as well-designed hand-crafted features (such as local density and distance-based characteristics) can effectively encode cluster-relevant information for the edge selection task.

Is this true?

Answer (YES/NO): NO